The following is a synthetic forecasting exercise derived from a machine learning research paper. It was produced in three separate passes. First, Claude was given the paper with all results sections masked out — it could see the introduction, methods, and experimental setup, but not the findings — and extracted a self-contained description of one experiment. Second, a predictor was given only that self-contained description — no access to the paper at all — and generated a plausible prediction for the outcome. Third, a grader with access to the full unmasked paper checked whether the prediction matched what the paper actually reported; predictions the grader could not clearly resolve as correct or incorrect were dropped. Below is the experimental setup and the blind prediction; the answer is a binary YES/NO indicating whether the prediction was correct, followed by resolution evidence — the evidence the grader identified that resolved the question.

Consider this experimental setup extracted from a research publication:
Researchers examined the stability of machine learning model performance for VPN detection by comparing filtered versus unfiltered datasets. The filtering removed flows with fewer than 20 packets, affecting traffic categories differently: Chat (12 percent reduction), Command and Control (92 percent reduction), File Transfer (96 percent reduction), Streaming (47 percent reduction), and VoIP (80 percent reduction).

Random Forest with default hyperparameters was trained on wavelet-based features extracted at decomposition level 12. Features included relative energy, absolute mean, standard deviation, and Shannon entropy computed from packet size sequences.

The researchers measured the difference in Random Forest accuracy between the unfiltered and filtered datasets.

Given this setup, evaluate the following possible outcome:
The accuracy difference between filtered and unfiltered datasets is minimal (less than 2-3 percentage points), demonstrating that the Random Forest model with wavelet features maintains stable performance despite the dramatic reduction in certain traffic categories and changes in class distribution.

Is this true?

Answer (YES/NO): YES